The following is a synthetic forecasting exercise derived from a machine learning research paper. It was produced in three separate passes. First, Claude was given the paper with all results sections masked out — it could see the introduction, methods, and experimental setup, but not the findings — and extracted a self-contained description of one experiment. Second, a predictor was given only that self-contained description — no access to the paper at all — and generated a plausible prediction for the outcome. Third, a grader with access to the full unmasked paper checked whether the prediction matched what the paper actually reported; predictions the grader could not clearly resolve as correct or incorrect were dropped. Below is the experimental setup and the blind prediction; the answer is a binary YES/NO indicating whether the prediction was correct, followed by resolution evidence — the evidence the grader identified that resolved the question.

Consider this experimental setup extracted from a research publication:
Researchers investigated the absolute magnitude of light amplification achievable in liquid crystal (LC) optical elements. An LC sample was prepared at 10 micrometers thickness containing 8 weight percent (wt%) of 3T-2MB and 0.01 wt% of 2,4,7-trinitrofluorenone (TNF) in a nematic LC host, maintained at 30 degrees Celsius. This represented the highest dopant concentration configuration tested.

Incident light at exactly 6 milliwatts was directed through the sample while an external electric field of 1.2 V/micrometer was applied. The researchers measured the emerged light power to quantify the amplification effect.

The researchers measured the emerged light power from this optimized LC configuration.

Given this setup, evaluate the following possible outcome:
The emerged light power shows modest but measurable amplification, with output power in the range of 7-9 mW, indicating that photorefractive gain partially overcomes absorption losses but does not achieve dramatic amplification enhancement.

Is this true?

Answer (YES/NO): NO